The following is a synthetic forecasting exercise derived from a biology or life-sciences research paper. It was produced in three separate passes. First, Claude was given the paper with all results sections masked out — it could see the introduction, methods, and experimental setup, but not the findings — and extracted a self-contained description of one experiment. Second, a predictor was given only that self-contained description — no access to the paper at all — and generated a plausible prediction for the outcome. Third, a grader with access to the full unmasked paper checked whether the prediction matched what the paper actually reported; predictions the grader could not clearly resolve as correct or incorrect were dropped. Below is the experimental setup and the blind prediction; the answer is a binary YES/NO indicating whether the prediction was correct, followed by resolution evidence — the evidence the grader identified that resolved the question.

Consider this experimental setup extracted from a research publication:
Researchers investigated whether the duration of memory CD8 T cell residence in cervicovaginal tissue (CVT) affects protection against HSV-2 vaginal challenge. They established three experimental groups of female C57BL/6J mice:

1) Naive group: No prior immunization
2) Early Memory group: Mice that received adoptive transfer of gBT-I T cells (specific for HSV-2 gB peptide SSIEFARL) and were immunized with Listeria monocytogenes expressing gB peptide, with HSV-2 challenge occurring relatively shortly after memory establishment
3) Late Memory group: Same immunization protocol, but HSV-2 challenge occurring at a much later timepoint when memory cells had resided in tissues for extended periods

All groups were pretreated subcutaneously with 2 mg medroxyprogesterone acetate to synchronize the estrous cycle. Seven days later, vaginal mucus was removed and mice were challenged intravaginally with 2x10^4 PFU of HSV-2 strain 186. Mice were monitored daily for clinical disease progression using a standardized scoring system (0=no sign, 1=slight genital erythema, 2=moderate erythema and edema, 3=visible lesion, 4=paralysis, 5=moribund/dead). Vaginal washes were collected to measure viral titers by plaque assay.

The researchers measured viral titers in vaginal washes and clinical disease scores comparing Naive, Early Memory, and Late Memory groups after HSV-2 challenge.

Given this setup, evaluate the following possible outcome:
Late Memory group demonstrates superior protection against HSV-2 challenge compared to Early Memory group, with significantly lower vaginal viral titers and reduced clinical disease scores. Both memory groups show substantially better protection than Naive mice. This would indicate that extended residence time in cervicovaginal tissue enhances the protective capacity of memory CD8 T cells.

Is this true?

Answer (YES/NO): NO